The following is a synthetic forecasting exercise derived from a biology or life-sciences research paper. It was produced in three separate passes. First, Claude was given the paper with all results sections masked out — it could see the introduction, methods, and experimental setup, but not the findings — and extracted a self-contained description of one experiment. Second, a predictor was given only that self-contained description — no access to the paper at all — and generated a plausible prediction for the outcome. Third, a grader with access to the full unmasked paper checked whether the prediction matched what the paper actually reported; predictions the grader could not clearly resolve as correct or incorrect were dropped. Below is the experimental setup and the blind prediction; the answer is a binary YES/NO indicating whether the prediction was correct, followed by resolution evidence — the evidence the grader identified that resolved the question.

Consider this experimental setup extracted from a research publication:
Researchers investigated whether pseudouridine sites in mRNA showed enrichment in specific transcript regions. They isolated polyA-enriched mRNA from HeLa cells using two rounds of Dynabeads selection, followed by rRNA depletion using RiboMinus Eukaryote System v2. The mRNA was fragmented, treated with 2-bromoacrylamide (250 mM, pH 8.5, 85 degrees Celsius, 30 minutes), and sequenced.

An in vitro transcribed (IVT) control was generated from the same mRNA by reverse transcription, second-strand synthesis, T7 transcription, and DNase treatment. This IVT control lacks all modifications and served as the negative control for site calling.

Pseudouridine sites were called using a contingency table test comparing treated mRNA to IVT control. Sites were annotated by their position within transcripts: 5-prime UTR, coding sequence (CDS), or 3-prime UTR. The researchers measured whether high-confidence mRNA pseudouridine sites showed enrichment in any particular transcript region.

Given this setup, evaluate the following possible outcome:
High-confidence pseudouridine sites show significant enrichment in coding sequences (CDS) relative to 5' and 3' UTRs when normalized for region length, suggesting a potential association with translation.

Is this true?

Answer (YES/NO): NO